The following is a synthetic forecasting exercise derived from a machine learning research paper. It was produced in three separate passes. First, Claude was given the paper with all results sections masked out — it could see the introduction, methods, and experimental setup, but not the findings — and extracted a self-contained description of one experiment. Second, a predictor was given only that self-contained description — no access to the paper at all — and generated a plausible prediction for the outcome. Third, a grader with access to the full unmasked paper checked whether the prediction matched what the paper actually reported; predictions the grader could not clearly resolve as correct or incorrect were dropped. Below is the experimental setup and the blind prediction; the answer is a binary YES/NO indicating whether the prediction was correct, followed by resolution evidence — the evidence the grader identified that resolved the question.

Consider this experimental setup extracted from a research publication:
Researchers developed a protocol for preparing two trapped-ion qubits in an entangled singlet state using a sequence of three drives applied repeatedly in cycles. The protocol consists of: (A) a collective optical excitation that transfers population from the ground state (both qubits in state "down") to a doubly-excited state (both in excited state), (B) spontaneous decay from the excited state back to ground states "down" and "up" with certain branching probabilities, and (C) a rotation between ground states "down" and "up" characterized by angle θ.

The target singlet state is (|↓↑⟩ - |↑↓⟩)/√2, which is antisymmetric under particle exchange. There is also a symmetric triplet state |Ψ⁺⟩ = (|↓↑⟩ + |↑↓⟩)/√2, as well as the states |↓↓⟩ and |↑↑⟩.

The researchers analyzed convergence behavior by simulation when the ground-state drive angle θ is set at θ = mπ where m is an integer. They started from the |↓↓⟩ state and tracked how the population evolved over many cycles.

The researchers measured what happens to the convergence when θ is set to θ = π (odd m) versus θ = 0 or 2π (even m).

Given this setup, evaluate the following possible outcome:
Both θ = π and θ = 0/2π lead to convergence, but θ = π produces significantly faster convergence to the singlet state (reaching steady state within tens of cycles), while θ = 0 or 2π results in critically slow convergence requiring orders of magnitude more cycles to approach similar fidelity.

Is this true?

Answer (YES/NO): NO